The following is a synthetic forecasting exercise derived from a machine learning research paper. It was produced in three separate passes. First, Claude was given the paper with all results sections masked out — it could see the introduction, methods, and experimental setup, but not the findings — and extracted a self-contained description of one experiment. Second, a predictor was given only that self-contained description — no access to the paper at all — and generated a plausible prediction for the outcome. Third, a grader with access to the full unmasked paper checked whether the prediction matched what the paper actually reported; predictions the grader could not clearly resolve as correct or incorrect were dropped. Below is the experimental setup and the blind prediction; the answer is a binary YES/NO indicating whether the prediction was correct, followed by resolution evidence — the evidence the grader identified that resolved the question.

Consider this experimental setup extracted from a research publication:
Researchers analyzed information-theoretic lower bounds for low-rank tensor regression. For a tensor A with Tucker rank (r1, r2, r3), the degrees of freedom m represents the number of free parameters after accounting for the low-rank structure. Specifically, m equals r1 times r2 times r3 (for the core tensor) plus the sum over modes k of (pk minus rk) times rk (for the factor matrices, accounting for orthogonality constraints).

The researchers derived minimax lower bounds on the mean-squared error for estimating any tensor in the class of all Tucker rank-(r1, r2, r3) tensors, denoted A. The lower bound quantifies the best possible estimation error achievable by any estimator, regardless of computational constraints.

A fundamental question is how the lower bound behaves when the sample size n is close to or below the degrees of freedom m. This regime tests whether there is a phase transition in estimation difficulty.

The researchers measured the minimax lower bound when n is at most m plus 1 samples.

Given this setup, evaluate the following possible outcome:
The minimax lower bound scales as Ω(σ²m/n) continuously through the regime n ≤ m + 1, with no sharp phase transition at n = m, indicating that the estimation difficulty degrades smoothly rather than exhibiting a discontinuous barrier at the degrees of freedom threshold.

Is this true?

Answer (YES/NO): NO